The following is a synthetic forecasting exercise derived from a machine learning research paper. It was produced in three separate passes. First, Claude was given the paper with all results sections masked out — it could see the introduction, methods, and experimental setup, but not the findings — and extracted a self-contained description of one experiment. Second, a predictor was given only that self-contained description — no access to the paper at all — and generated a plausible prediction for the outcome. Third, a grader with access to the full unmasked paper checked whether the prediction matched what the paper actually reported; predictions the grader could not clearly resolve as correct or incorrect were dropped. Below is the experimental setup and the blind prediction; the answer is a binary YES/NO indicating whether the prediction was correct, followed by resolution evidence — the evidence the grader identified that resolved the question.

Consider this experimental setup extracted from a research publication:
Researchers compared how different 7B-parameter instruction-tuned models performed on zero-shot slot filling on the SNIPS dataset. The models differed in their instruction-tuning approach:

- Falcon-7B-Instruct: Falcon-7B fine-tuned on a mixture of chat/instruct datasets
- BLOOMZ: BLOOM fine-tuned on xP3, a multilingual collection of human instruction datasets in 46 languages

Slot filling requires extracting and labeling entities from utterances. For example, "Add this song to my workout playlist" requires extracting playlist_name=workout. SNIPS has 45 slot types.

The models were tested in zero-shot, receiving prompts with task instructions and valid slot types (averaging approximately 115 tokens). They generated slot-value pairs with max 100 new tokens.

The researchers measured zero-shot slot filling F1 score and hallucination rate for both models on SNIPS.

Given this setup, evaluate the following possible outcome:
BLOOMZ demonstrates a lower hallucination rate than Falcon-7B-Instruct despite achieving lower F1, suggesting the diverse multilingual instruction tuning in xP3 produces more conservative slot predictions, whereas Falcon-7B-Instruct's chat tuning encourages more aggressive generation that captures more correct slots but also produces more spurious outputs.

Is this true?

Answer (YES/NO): NO